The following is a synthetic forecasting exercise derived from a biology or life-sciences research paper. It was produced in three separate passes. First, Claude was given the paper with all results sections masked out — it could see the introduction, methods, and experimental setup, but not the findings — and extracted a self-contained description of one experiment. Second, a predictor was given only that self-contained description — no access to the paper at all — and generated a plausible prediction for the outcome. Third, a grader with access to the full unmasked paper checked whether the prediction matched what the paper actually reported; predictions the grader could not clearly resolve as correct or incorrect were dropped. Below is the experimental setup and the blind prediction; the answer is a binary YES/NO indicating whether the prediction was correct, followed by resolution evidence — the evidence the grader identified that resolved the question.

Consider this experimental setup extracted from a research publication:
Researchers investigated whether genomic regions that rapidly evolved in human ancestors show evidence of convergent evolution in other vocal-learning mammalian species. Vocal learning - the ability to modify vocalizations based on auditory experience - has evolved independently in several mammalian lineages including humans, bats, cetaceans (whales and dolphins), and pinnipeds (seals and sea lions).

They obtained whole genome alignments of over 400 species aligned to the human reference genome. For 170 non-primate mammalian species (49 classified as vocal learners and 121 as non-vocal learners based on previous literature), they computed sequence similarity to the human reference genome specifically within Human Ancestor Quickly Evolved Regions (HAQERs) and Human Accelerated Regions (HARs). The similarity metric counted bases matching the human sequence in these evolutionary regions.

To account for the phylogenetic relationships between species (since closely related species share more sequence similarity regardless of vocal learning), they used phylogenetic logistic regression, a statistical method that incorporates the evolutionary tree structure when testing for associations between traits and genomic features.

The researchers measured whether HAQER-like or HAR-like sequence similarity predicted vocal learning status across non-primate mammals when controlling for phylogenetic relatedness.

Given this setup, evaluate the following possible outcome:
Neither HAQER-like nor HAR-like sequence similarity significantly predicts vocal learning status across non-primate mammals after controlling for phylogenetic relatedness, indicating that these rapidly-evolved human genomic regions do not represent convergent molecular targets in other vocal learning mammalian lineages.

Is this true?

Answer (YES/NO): NO